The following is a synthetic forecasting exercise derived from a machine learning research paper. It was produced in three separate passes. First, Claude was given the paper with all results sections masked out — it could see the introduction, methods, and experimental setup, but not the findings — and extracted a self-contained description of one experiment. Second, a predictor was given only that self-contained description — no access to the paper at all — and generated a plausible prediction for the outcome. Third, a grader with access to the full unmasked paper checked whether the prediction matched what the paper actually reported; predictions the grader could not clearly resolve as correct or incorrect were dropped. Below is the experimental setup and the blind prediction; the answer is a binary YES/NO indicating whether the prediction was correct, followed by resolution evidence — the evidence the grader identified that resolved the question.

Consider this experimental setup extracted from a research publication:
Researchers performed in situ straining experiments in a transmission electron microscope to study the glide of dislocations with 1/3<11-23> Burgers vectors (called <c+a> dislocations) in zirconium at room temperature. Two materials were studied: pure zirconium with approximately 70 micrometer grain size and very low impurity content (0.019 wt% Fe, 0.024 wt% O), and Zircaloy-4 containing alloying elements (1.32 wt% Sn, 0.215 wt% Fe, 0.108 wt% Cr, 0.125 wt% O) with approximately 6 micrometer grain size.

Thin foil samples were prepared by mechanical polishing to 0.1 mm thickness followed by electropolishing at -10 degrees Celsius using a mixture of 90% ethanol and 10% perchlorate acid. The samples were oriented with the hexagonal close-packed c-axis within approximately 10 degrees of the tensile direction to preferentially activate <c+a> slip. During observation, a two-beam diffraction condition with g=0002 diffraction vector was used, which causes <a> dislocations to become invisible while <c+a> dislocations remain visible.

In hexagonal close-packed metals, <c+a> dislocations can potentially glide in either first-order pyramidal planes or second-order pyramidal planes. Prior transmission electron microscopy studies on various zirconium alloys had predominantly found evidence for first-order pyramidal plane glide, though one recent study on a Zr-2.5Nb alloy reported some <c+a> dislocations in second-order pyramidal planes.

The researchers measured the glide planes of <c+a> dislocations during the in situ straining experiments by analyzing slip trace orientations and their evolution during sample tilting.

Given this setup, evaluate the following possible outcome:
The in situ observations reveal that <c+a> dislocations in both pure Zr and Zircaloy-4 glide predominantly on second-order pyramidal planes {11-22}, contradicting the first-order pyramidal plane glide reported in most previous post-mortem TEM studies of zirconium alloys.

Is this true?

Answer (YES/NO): NO